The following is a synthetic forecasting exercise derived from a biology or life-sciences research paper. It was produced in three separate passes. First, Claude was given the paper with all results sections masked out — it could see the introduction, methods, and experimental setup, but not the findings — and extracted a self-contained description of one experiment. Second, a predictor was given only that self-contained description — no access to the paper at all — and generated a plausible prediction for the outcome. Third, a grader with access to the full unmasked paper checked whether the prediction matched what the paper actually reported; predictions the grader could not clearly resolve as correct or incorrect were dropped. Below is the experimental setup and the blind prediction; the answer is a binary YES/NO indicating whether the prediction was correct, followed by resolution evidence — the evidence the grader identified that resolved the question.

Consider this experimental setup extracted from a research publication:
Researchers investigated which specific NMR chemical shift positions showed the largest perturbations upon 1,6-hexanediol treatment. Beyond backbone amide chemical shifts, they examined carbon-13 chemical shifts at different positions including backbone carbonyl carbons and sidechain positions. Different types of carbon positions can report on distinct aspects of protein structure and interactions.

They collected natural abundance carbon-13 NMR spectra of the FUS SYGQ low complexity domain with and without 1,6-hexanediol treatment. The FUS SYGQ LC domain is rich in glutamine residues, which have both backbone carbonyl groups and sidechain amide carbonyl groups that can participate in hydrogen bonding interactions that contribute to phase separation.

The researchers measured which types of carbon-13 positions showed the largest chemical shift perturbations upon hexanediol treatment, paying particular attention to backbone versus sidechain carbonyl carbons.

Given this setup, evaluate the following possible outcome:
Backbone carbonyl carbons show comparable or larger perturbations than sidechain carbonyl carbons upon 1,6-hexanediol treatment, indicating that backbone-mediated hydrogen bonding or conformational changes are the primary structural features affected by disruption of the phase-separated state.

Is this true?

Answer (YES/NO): NO